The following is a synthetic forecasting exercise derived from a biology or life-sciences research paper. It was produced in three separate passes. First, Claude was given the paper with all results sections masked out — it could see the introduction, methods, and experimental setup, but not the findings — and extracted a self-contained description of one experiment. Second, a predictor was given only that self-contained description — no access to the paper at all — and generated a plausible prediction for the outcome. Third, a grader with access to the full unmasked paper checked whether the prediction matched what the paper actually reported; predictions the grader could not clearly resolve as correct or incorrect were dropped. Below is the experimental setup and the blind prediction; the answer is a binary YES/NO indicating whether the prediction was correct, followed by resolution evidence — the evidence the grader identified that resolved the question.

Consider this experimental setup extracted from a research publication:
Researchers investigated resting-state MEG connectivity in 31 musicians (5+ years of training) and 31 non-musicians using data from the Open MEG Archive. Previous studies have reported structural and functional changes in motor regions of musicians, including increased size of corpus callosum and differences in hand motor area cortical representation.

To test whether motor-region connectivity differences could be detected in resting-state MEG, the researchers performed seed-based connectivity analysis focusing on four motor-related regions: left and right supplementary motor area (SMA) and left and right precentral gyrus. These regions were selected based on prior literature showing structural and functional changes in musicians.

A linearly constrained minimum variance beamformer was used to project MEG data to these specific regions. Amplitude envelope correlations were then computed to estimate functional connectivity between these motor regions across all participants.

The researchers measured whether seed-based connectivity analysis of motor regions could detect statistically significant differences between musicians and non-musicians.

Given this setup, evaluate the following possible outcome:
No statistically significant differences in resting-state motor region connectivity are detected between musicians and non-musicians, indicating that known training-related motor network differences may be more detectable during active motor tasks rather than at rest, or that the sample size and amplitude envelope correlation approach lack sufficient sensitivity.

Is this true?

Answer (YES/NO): YES